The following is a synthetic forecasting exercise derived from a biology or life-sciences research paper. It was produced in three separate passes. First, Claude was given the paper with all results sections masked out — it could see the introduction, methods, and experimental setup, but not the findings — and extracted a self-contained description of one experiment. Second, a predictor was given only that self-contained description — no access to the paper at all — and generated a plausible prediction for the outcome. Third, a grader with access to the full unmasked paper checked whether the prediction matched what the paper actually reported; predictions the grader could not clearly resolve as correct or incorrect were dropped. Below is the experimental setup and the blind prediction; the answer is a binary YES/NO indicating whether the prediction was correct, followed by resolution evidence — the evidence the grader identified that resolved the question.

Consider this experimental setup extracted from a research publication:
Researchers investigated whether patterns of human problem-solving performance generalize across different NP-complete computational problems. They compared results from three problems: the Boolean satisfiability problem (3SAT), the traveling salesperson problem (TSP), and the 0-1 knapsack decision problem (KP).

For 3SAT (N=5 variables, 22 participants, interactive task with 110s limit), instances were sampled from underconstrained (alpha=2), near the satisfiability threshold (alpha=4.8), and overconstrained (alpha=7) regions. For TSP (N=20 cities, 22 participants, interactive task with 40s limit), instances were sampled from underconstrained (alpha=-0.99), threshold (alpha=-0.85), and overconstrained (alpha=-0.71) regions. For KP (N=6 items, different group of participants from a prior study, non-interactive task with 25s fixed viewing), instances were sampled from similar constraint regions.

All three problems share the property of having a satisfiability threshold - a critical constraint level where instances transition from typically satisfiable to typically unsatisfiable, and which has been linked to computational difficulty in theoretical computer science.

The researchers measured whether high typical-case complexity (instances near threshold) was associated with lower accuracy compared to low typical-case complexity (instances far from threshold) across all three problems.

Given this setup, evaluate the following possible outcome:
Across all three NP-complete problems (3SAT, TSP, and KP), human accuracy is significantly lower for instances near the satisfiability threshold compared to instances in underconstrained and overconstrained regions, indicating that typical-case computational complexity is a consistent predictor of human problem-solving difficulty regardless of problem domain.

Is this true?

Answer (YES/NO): YES